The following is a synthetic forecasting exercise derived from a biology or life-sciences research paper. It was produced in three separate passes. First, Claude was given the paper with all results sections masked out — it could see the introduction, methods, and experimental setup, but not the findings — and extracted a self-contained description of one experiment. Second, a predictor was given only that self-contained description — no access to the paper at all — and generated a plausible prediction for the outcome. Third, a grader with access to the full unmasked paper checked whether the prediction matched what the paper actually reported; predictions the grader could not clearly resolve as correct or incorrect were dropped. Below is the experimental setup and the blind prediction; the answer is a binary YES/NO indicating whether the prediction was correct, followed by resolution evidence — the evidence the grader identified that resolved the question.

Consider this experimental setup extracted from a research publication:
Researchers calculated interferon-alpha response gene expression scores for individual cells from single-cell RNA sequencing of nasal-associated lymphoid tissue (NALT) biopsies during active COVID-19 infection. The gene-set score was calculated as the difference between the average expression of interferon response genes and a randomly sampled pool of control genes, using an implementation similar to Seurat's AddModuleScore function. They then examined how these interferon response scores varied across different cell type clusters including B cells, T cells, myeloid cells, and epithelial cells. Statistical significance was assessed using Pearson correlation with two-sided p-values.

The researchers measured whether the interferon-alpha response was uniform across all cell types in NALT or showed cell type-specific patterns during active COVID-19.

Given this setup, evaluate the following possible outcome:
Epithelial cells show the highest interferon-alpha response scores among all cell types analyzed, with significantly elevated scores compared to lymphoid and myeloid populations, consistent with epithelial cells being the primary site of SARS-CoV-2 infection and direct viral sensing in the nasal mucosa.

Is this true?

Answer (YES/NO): NO